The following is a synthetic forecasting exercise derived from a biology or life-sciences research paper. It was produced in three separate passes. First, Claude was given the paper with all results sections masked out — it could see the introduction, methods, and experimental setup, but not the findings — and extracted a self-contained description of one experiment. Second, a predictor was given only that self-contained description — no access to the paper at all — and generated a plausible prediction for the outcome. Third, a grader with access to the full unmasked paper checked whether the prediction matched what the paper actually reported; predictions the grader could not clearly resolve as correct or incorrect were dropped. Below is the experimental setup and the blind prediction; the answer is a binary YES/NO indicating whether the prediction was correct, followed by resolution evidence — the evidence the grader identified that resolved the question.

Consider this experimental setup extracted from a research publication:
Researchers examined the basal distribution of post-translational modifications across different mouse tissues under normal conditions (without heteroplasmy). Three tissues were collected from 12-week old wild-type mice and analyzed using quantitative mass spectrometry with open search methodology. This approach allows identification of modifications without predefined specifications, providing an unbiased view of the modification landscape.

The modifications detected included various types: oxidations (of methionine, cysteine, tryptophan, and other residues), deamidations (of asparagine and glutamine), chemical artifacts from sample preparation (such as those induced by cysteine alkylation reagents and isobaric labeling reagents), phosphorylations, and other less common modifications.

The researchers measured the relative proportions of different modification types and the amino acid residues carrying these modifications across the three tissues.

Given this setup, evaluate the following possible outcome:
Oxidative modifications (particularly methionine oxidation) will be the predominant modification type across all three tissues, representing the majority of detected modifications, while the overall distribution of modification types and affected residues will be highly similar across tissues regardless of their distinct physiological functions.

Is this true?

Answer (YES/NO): NO